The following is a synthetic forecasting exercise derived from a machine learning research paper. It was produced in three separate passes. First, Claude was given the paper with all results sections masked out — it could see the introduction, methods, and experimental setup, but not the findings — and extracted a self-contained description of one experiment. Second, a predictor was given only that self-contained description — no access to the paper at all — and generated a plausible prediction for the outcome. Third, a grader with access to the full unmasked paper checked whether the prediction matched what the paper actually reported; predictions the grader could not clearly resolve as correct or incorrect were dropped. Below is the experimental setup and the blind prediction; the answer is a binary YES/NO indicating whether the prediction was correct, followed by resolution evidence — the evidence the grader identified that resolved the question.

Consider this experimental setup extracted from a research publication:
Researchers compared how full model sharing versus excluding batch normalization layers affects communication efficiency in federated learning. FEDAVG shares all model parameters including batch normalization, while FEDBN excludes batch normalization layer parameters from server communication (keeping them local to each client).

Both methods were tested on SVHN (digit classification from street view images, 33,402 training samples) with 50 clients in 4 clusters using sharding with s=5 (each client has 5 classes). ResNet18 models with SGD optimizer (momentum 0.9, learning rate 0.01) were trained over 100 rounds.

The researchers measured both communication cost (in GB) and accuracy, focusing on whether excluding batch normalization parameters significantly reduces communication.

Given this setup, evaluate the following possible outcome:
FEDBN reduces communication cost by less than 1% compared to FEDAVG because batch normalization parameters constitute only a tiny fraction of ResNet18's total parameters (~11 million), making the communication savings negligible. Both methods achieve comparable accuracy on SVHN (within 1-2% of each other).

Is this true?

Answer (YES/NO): YES